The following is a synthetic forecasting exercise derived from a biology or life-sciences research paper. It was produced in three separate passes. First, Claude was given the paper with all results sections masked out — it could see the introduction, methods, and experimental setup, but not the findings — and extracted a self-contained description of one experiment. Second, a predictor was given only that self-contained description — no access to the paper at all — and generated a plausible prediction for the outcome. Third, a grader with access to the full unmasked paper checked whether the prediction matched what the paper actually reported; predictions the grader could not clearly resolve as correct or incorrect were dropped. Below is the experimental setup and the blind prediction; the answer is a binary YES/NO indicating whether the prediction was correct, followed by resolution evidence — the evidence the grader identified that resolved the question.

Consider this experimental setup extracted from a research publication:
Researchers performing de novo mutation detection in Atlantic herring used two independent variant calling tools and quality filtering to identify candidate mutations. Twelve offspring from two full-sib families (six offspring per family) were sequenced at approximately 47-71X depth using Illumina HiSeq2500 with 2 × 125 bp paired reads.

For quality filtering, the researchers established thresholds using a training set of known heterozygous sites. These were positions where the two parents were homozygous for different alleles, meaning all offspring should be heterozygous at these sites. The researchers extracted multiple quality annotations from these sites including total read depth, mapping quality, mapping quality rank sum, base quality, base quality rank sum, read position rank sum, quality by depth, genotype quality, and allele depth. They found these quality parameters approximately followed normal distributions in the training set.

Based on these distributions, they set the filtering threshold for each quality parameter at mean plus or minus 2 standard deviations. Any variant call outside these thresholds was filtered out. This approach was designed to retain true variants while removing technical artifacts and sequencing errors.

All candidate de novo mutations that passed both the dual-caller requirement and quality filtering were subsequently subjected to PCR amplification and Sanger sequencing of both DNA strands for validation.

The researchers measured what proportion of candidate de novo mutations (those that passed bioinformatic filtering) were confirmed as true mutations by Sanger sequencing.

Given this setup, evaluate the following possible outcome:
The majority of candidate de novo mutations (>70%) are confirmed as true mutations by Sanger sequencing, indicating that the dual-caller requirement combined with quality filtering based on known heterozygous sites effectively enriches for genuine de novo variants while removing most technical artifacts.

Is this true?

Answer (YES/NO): YES